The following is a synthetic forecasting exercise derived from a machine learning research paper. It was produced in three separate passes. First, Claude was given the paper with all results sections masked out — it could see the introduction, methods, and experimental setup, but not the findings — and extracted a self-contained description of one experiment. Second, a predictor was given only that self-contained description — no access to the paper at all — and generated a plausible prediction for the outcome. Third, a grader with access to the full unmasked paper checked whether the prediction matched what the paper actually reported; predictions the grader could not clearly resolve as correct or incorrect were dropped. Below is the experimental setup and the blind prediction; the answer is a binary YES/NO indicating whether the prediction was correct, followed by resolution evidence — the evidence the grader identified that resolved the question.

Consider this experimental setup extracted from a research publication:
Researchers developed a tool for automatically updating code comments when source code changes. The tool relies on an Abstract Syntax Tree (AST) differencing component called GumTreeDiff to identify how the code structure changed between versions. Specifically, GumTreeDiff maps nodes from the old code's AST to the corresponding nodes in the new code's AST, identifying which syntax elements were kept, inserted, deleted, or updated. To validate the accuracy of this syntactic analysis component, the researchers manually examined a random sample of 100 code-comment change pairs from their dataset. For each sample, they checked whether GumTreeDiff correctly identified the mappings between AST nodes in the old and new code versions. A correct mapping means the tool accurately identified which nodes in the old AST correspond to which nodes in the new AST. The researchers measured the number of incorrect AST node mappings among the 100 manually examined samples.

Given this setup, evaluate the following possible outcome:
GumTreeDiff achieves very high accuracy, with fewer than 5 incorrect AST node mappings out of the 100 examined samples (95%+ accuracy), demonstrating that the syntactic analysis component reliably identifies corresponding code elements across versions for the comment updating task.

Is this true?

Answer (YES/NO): YES